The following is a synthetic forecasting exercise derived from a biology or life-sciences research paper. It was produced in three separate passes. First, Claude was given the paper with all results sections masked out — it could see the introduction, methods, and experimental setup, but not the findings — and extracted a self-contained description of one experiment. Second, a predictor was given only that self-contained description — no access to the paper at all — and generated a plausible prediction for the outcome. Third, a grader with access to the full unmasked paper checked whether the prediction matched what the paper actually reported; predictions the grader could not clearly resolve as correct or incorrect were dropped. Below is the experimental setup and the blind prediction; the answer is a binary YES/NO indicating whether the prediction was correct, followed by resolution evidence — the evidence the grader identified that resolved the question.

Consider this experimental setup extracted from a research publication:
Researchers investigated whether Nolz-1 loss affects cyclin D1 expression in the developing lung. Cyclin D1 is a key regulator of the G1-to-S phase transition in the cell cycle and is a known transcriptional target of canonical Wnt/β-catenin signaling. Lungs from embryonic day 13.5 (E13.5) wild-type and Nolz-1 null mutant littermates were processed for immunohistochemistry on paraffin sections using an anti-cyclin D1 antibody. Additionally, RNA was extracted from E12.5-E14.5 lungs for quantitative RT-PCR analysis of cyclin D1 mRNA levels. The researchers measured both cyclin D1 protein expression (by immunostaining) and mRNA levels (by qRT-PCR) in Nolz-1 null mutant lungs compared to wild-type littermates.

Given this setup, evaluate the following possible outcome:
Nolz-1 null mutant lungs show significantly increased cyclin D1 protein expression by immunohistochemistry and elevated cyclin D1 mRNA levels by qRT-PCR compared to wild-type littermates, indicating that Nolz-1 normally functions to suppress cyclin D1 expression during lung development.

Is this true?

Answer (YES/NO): NO